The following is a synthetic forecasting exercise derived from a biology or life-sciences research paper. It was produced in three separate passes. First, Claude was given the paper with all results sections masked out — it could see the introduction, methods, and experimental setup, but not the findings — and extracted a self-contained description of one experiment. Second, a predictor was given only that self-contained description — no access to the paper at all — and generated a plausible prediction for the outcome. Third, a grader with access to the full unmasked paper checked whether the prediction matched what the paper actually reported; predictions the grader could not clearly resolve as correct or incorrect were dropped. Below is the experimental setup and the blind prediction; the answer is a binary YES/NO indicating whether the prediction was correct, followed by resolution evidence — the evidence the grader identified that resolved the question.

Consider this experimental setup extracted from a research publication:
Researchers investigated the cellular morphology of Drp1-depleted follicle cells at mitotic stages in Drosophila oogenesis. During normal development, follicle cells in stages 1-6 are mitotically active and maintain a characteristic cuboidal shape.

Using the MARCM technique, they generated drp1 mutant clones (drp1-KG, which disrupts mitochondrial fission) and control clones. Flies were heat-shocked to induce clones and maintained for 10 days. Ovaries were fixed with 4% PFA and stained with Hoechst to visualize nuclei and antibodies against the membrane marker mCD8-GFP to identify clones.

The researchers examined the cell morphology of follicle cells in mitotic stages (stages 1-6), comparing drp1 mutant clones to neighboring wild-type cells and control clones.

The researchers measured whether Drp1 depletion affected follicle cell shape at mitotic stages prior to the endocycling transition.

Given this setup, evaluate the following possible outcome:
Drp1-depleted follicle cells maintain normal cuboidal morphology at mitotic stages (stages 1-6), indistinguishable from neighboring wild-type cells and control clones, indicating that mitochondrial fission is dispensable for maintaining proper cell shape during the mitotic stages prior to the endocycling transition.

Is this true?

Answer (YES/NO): NO